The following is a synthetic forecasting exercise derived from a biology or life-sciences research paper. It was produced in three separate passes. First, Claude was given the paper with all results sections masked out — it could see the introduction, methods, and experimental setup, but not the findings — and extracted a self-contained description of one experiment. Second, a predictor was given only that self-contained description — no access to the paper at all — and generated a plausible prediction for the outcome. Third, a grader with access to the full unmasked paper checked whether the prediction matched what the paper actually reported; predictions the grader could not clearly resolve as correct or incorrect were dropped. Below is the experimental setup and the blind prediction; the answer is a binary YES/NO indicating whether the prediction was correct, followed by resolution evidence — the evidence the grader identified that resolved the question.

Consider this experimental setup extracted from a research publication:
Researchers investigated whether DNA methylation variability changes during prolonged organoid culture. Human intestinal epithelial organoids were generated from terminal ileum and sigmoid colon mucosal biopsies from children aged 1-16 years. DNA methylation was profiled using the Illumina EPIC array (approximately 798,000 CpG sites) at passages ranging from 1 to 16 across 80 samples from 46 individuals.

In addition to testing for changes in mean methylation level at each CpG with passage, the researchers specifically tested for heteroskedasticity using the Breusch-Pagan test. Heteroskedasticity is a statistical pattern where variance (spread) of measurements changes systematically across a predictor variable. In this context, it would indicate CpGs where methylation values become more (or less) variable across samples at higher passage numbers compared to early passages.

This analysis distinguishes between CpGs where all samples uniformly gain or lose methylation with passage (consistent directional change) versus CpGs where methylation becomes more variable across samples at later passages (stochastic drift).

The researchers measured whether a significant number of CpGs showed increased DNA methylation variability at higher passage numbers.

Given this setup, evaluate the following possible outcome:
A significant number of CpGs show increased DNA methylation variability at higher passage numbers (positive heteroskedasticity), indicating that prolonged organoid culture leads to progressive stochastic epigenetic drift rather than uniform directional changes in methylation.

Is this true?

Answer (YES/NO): YES